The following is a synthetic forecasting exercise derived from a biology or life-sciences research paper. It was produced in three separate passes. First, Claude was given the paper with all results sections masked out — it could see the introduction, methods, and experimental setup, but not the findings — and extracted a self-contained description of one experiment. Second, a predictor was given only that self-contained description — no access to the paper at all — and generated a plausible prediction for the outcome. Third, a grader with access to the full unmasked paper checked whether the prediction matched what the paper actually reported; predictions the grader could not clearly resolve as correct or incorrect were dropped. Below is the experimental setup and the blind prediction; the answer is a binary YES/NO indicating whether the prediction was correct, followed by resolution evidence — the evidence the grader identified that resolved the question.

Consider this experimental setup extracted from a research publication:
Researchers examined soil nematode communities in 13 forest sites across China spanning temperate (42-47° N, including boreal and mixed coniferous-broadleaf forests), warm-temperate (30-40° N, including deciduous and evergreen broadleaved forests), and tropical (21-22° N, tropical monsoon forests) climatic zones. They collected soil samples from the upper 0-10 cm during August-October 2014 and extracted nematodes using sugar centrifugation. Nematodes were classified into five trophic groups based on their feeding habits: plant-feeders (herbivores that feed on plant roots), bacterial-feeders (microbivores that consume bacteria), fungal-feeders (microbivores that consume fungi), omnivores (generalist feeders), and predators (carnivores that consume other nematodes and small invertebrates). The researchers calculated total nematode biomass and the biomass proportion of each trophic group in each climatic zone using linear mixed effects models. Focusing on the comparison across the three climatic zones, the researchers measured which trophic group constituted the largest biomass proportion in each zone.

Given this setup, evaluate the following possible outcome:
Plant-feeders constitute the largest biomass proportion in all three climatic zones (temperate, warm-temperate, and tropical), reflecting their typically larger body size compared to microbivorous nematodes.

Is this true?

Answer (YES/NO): NO